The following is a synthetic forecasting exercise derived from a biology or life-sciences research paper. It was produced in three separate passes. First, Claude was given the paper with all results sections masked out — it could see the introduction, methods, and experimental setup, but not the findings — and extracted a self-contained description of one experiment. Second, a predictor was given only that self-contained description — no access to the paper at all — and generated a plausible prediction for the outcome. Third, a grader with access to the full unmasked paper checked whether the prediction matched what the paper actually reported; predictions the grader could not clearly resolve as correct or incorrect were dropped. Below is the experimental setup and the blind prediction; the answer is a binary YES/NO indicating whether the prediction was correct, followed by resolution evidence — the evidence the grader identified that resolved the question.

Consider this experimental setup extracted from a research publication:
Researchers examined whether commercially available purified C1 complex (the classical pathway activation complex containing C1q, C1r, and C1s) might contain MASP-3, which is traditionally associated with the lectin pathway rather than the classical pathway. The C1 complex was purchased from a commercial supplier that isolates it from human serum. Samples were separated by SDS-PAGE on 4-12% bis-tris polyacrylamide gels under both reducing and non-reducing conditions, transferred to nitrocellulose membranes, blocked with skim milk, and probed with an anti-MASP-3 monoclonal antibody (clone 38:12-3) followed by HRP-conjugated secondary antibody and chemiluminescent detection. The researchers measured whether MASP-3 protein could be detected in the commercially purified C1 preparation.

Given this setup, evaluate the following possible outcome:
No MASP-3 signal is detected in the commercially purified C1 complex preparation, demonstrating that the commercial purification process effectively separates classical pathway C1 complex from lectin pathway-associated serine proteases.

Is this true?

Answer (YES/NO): NO